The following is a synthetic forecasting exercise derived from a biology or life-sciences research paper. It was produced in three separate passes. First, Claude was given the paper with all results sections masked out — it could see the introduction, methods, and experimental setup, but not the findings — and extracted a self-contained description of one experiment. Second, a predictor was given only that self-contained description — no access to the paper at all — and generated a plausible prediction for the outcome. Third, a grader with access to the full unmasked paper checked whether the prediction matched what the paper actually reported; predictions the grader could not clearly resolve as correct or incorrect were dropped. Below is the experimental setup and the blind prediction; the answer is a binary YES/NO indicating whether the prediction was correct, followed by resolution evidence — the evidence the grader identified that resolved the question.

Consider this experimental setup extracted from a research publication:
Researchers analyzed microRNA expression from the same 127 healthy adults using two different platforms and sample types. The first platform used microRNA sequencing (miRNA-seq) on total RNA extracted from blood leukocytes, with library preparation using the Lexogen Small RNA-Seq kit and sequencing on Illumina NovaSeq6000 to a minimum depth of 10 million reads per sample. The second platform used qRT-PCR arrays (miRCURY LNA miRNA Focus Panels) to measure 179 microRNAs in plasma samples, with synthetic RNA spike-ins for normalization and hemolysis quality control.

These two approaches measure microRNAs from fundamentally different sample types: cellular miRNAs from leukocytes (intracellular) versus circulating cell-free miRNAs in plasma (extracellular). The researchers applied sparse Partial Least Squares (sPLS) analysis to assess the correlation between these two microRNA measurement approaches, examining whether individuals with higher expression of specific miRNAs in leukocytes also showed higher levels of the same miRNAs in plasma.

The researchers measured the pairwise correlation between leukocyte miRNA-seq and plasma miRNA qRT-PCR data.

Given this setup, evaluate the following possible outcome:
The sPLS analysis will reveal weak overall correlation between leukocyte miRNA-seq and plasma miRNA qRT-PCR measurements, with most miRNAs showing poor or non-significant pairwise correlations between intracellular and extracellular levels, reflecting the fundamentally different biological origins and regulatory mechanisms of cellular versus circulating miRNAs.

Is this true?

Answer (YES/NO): NO